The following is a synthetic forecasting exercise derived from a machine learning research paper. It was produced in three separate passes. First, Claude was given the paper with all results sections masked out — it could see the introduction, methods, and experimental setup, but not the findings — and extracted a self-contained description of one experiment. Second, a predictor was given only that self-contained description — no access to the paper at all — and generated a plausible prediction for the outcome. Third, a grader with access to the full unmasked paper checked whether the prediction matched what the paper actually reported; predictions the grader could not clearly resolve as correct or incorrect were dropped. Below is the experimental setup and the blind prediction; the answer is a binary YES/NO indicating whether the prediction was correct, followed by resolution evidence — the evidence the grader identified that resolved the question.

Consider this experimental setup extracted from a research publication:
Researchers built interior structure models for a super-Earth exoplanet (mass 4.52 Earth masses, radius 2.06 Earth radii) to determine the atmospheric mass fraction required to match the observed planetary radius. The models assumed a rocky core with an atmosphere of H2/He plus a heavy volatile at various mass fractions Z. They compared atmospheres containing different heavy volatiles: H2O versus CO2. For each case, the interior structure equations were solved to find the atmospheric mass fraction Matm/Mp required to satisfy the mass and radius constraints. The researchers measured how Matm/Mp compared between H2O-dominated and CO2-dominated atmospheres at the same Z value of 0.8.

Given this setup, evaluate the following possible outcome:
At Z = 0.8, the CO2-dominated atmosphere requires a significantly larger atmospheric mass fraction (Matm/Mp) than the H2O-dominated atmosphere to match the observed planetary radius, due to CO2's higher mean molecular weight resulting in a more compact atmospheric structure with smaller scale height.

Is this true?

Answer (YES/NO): YES